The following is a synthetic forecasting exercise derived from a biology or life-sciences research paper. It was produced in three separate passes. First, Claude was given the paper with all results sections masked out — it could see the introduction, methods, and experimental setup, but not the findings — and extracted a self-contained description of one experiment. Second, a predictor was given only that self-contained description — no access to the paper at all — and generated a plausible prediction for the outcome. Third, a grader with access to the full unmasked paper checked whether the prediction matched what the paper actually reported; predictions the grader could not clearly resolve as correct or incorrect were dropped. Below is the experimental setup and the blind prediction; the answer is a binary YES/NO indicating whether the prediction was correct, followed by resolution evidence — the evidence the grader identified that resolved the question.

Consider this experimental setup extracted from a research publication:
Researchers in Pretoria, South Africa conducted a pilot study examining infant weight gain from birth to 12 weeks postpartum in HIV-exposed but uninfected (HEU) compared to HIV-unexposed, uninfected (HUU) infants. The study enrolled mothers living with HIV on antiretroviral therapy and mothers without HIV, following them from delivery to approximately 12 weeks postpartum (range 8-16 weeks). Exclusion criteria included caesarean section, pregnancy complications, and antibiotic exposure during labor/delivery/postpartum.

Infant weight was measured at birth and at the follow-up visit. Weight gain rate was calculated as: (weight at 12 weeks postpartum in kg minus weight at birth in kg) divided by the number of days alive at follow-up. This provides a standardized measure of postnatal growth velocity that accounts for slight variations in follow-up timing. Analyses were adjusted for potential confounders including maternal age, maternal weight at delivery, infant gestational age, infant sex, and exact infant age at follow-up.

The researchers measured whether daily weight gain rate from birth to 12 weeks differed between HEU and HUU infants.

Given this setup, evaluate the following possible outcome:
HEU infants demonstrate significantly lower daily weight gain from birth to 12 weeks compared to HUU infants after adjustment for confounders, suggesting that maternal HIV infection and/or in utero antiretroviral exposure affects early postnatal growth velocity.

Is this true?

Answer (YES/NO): NO